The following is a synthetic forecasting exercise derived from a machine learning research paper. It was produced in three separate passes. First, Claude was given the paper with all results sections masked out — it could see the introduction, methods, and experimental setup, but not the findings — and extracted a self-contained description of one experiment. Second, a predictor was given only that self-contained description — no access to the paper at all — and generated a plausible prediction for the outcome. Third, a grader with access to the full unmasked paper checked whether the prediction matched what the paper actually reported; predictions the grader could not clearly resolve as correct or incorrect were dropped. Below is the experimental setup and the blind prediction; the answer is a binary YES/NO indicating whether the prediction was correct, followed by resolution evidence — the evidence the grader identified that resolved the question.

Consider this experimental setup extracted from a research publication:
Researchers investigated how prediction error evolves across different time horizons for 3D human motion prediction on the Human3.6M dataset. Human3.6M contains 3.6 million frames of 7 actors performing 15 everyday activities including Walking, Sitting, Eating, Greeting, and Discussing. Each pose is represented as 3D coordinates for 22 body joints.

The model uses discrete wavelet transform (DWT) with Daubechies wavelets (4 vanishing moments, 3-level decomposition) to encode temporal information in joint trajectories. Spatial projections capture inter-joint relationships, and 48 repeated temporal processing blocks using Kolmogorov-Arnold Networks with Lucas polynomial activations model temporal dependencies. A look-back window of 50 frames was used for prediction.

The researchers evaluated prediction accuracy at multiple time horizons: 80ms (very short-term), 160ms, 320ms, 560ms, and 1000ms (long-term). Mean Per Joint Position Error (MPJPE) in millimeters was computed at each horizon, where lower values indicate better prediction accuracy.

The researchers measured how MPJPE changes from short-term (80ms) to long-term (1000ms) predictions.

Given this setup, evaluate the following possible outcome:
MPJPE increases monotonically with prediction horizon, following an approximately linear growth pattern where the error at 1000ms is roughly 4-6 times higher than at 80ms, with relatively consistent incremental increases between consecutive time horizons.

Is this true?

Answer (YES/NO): NO